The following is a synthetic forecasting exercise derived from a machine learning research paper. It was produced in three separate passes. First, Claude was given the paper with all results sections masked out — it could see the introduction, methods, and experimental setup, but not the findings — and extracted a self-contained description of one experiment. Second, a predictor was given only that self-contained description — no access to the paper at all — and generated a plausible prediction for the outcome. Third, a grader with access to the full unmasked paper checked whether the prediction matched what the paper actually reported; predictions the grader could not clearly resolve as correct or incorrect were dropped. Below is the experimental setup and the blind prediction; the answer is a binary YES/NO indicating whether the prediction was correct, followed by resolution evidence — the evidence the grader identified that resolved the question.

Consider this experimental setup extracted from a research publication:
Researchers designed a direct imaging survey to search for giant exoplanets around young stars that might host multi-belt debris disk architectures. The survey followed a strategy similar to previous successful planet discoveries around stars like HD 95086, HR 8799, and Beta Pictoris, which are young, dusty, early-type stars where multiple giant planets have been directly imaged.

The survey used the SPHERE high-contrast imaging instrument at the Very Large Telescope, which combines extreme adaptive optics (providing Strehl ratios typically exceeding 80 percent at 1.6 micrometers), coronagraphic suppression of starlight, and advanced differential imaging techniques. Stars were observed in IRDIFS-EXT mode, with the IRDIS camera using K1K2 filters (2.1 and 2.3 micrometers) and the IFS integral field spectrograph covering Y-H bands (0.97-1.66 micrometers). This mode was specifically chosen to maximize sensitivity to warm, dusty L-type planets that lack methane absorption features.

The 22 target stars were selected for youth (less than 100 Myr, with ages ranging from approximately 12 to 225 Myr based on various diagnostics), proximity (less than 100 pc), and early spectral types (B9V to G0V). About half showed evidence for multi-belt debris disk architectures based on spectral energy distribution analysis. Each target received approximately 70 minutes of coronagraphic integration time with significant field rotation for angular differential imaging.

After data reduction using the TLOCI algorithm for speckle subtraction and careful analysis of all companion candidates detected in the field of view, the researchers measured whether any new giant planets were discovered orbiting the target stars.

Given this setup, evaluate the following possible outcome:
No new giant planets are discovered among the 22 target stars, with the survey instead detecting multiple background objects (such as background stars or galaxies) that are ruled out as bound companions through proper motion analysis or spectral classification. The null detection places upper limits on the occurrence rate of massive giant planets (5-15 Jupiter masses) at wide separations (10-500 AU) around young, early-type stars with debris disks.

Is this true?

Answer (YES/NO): YES